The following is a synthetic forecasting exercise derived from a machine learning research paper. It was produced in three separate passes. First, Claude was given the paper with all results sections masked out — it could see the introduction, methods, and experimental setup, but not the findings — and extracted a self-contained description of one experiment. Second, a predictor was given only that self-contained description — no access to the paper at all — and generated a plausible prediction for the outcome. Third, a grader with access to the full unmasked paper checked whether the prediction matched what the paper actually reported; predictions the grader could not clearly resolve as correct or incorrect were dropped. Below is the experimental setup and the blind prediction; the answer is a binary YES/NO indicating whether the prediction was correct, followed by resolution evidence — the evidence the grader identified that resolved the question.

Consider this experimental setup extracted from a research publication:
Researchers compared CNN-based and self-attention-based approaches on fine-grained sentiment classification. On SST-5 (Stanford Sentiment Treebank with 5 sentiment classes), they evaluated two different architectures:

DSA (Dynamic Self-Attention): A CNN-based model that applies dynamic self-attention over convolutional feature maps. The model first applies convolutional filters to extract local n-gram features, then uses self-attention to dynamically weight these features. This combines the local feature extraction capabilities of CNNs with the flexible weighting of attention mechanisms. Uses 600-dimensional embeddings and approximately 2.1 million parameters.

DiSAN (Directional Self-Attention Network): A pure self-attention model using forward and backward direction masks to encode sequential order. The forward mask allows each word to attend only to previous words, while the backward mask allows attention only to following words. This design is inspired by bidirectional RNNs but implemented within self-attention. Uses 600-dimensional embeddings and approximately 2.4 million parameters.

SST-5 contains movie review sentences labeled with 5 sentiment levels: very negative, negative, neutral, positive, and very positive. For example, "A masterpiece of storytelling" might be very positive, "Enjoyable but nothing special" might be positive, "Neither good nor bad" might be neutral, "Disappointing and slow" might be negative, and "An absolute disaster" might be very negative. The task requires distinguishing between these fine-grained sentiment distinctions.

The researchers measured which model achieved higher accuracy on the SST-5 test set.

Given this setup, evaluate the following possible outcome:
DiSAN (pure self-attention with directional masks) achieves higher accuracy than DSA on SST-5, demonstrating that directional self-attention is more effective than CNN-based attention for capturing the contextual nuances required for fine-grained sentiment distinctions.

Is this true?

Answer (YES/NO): YES